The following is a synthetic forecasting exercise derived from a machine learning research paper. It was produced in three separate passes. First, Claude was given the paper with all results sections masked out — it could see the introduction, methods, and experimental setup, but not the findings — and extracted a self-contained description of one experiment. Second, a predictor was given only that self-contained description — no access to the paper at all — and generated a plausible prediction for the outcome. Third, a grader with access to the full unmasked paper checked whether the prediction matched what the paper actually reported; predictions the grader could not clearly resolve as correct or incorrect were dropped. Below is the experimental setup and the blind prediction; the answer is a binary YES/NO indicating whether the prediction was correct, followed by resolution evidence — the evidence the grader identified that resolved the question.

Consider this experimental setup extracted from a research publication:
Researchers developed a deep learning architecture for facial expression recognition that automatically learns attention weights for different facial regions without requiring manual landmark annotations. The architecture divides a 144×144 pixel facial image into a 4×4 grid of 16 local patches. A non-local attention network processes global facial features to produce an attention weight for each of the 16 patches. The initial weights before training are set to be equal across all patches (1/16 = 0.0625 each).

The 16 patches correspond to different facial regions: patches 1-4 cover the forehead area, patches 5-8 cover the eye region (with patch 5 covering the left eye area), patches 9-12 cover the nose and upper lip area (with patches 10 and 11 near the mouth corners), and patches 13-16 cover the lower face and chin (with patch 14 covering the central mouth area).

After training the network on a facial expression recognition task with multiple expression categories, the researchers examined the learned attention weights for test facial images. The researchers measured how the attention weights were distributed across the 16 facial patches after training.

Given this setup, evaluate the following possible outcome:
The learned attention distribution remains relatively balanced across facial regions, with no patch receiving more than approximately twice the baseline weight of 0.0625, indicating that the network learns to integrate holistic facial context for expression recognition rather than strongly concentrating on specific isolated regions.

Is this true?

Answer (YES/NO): NO